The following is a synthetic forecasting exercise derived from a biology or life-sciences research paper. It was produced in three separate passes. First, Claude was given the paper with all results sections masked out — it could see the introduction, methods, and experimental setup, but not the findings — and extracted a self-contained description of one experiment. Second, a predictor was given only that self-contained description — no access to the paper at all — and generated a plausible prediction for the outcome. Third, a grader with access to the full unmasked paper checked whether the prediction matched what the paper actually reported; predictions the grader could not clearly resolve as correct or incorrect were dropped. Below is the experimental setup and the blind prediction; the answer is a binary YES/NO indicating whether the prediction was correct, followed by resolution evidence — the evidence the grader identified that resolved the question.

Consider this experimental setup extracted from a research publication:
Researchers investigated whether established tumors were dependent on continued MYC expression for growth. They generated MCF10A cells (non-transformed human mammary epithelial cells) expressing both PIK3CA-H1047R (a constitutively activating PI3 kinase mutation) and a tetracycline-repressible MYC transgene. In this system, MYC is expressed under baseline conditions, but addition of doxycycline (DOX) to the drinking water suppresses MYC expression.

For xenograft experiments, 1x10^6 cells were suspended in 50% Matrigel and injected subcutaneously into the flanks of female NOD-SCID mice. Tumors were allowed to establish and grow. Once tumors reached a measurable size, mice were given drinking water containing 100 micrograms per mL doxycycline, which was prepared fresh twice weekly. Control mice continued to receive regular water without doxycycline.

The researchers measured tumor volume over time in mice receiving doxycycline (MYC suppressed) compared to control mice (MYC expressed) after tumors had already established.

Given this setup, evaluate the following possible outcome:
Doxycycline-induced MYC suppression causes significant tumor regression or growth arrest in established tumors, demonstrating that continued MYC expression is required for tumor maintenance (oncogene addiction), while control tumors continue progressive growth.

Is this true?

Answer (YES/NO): YES